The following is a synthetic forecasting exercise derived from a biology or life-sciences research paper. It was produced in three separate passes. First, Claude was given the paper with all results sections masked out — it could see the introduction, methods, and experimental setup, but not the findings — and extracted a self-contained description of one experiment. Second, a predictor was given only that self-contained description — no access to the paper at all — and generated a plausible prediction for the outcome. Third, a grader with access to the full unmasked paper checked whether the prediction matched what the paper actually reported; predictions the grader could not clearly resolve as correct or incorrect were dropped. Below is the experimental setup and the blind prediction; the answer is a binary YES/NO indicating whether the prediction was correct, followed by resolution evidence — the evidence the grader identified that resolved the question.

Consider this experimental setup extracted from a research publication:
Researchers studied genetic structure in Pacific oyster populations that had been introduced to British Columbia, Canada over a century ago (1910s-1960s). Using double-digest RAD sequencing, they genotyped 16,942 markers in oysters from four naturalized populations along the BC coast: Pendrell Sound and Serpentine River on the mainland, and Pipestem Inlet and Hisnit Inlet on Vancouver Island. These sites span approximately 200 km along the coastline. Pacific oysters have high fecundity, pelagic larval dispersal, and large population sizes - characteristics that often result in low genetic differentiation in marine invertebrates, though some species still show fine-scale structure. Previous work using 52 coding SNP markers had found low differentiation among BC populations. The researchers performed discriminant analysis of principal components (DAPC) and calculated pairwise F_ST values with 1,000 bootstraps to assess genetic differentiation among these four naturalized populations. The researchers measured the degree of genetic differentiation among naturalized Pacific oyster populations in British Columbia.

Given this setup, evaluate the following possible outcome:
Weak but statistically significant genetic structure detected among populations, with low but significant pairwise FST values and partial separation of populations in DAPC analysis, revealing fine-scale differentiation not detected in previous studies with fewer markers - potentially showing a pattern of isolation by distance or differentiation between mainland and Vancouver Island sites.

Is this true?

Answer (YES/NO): NO